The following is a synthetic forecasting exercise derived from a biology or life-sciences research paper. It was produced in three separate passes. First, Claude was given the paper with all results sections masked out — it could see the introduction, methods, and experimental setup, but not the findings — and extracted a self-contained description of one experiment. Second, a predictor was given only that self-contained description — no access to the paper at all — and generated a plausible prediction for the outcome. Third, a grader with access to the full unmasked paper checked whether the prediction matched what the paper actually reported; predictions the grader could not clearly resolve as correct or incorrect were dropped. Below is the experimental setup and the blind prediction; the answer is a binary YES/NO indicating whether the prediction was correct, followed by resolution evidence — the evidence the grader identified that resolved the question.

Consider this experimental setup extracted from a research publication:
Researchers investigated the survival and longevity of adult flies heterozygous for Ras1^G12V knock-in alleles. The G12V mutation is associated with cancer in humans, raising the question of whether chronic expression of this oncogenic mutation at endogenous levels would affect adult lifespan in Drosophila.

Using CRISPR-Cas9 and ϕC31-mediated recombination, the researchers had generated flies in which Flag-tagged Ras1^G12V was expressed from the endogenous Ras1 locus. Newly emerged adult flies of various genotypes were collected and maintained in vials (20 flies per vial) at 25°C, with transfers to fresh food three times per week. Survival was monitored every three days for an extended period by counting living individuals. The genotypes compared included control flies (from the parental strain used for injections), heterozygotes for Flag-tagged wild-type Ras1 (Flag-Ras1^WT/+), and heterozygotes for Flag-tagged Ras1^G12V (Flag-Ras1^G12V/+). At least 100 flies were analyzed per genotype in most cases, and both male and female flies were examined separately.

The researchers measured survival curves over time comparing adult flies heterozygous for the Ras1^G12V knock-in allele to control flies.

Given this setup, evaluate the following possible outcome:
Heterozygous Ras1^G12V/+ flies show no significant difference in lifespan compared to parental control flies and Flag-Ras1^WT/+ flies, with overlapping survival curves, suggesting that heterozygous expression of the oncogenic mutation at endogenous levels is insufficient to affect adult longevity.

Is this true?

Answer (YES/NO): NO